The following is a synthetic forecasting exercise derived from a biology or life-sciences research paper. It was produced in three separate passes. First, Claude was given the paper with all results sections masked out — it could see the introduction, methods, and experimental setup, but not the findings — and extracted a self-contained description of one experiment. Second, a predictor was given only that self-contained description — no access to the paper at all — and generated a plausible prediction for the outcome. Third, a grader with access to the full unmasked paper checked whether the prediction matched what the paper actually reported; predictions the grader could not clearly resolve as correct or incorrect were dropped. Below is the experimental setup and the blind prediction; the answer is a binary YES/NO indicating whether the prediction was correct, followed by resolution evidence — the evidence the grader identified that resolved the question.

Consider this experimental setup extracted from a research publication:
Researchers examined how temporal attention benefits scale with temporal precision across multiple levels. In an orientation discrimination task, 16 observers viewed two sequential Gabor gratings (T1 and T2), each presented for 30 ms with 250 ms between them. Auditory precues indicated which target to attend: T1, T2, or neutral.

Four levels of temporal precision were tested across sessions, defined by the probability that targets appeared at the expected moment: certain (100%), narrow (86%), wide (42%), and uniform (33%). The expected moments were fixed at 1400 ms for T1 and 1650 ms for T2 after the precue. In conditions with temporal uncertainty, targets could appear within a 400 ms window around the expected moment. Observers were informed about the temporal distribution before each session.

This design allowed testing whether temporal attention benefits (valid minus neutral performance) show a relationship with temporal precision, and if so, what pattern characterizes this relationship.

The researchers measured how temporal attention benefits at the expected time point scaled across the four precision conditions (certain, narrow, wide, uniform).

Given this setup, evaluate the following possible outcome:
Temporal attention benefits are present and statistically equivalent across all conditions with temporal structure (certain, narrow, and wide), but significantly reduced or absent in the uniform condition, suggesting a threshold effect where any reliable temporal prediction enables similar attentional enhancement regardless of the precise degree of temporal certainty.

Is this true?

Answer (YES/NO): NO